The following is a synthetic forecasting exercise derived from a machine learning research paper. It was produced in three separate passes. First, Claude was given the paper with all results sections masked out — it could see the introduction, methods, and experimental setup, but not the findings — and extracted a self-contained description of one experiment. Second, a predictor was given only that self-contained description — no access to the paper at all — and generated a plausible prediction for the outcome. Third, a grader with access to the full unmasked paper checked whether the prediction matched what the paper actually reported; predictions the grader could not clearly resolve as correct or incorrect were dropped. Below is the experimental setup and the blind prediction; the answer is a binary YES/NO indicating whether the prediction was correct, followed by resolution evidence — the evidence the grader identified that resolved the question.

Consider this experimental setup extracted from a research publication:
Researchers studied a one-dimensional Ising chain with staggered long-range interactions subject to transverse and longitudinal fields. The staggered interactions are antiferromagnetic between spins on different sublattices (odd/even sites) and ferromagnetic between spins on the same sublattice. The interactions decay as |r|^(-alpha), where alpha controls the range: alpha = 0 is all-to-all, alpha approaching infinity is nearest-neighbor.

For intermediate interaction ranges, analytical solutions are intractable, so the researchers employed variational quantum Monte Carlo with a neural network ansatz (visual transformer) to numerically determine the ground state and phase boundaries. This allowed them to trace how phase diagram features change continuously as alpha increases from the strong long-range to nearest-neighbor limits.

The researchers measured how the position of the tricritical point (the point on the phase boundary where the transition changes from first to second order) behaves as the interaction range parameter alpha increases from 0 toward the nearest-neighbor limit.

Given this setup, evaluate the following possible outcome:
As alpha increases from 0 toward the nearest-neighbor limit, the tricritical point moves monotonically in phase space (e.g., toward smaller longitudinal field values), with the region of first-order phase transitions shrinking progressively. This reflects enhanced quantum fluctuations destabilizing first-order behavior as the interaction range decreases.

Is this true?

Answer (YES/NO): NO